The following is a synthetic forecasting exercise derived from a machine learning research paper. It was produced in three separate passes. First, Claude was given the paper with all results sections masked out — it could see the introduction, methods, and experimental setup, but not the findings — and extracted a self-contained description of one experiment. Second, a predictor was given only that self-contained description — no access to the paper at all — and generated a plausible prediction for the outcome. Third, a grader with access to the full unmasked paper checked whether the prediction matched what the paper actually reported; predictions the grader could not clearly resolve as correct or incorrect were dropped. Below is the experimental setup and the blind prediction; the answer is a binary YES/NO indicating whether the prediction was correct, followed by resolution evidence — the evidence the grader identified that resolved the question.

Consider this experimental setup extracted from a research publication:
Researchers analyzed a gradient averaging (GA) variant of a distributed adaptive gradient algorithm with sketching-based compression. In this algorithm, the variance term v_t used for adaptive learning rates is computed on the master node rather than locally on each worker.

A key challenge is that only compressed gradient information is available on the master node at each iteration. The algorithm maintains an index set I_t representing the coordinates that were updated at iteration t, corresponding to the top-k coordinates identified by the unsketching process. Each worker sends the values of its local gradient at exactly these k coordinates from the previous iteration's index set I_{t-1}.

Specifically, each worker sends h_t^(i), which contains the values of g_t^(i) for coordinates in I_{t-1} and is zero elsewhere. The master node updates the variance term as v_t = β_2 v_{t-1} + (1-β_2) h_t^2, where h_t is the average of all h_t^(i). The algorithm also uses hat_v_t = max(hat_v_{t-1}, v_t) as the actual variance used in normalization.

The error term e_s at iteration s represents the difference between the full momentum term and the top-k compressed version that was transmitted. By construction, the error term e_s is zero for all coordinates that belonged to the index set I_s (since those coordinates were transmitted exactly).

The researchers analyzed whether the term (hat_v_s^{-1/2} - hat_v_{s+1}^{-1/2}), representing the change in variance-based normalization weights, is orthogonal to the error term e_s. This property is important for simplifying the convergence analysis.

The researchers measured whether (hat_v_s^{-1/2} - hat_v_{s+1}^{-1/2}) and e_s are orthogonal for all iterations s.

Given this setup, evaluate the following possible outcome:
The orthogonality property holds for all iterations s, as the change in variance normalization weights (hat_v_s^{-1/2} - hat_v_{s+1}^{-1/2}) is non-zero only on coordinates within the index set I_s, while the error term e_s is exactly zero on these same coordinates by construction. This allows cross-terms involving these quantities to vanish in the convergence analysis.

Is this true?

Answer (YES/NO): YES